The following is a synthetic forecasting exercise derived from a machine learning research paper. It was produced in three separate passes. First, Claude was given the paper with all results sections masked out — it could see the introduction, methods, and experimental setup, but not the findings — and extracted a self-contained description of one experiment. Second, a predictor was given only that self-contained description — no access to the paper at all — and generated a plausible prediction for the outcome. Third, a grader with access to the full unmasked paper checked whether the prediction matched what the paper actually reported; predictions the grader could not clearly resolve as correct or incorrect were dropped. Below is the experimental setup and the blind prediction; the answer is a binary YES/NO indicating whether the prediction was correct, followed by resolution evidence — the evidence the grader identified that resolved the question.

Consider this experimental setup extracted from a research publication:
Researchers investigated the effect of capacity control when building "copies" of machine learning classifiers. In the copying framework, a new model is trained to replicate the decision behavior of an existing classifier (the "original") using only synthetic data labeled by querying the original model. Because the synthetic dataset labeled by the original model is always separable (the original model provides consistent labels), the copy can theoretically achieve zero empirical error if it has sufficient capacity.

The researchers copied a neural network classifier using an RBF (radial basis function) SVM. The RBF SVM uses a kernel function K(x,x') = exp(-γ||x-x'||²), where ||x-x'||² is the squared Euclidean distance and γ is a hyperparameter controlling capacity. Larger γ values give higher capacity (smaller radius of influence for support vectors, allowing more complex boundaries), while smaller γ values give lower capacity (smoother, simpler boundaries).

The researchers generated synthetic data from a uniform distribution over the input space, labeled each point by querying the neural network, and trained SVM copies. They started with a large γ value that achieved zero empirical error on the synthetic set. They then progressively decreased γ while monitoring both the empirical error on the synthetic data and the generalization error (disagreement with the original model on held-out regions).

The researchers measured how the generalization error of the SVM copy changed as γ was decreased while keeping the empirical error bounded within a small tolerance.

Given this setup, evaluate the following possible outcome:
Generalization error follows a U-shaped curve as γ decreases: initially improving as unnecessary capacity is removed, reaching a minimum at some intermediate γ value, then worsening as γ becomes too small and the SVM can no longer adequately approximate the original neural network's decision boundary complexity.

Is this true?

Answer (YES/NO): NO